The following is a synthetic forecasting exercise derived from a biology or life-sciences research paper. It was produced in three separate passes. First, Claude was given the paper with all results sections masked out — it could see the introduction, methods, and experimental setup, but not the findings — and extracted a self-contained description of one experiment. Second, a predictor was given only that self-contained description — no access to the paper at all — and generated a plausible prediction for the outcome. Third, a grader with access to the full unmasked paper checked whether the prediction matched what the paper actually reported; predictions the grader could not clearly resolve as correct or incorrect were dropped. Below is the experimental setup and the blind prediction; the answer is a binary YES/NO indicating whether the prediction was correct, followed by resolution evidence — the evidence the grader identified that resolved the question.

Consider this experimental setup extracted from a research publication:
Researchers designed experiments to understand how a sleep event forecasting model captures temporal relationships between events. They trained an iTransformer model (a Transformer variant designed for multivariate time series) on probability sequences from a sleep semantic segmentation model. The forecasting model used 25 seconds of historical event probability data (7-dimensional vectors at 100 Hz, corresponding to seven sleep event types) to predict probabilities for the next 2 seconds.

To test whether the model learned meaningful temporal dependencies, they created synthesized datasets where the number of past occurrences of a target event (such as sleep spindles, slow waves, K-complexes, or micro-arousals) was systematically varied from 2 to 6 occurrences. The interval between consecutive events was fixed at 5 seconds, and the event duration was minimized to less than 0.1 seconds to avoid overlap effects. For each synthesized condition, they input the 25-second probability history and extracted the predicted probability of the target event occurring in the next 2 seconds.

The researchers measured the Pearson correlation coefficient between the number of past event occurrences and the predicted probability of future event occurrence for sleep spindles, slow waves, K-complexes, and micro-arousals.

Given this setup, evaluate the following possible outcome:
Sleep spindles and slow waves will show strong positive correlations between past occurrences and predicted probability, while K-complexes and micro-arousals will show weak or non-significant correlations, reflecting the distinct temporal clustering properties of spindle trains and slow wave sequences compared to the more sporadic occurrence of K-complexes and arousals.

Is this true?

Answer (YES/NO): NO